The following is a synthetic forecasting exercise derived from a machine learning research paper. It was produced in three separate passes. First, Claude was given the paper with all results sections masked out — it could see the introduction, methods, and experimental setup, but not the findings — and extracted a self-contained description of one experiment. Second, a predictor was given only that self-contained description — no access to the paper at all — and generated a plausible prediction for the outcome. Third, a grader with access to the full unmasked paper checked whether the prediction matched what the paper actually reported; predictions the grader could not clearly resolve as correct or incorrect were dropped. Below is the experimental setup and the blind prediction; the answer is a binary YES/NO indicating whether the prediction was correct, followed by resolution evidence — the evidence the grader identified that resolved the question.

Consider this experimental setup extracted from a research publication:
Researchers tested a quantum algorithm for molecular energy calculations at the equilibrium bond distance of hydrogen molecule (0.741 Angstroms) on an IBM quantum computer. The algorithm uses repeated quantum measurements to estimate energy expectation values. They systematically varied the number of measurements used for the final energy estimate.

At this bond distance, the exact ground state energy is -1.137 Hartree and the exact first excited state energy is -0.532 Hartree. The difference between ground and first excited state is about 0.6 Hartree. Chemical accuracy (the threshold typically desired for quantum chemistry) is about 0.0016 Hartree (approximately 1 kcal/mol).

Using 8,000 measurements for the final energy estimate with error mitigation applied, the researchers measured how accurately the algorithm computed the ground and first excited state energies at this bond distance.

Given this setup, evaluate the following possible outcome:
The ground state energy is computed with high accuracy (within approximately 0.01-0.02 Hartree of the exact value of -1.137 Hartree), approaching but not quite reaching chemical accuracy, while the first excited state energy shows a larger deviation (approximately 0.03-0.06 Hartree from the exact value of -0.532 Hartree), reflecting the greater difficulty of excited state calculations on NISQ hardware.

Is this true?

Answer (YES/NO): NO